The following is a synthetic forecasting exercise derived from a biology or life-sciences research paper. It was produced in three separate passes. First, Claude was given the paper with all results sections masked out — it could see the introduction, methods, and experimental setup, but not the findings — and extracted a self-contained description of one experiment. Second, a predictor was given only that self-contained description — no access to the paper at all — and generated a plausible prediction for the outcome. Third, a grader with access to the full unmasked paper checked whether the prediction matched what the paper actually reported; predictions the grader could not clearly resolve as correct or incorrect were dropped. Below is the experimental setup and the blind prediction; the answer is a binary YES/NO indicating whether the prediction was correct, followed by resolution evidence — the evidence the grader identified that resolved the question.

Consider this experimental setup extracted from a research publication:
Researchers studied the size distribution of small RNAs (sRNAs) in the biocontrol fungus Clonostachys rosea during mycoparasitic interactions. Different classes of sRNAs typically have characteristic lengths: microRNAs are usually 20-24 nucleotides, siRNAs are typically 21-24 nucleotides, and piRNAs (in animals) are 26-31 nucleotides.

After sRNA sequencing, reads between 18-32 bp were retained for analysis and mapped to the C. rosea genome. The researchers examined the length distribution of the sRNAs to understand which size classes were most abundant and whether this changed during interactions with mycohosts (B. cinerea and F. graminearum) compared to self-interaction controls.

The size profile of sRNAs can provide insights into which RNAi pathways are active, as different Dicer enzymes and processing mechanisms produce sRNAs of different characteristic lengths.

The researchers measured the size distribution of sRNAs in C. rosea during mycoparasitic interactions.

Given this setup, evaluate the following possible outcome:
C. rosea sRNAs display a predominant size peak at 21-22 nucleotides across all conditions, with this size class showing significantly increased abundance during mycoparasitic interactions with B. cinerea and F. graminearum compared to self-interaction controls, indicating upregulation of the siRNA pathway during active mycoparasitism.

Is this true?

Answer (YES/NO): NO